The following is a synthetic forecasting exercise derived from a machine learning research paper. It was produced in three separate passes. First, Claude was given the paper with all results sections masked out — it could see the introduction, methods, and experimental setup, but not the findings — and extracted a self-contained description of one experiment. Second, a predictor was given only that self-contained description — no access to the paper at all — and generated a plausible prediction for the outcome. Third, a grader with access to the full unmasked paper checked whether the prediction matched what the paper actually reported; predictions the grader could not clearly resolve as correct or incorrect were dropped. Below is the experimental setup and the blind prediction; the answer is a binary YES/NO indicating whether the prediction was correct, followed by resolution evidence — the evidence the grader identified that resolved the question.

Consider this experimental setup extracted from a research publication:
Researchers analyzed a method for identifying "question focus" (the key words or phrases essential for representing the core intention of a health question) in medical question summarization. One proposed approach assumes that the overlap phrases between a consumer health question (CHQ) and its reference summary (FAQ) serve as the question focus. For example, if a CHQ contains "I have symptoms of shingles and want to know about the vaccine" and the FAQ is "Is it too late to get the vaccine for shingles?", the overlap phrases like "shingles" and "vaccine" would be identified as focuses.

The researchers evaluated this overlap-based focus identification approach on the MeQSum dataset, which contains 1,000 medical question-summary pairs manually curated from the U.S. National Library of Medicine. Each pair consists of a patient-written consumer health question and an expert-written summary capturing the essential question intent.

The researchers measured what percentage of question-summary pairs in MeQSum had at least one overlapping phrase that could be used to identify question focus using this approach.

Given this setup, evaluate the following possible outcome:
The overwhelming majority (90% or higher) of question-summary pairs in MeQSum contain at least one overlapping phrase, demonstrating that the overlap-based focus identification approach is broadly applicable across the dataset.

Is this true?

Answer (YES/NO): NO